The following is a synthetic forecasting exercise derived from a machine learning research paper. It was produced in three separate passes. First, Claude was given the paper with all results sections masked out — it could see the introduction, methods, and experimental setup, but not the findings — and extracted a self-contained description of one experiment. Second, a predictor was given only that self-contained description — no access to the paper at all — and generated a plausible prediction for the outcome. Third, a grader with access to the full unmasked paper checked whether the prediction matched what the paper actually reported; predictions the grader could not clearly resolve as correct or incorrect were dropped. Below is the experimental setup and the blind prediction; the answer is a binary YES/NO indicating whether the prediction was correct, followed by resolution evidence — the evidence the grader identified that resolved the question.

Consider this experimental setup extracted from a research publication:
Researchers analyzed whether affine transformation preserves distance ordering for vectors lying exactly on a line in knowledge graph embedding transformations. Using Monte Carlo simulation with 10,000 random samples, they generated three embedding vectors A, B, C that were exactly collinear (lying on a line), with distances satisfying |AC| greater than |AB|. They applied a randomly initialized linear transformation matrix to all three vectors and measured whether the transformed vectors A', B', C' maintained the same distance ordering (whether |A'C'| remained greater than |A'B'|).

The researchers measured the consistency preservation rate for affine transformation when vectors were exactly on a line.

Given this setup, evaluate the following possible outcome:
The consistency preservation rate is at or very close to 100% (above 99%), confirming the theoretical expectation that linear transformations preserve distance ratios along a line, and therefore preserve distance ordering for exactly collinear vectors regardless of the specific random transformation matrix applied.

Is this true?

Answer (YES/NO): YES